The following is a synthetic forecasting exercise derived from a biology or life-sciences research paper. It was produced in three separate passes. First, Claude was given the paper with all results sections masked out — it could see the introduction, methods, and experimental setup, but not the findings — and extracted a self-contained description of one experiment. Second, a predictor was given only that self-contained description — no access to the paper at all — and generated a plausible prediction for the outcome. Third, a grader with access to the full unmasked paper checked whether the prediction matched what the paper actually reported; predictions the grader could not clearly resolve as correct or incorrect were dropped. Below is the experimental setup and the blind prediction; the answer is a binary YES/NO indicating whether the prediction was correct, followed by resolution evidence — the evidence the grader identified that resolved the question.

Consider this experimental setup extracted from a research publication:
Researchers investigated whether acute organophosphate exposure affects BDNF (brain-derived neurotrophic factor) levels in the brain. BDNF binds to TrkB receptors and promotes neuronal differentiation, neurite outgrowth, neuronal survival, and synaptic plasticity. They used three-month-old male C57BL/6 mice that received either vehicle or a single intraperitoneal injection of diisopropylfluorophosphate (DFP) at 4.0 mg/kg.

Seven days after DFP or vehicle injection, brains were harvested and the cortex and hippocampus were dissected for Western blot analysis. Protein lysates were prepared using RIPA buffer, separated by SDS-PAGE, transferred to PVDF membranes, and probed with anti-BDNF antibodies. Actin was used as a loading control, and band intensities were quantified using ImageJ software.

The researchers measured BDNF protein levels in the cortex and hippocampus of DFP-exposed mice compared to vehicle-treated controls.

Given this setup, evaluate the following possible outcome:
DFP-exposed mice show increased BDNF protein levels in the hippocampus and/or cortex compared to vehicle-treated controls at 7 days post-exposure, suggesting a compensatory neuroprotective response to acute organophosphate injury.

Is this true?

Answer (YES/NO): NO